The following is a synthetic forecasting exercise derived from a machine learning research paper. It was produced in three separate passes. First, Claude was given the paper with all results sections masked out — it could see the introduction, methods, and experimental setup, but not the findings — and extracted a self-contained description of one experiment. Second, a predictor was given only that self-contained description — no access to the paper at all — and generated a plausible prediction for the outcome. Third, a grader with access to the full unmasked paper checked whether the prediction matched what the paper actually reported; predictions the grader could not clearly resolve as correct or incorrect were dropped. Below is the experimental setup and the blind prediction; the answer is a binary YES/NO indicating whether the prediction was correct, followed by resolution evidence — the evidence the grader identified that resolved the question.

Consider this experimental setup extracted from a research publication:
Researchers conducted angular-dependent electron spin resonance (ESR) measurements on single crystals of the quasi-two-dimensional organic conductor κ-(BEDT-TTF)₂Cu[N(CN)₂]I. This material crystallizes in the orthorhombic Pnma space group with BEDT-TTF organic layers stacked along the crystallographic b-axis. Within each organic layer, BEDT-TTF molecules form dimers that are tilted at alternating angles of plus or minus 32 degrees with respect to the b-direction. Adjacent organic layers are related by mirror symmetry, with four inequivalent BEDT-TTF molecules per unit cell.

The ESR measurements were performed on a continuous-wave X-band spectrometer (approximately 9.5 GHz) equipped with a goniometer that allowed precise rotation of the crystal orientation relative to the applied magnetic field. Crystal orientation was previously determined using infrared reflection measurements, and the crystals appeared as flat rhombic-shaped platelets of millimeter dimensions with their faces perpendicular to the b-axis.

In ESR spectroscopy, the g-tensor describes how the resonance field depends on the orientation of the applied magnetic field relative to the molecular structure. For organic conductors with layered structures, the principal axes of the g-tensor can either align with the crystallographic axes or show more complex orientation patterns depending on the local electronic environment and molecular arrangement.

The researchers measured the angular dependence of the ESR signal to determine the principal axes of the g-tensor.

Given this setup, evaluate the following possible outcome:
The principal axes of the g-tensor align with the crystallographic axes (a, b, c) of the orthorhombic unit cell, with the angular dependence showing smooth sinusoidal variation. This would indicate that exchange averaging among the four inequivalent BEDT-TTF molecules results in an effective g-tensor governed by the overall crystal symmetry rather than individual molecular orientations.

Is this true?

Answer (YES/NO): NO